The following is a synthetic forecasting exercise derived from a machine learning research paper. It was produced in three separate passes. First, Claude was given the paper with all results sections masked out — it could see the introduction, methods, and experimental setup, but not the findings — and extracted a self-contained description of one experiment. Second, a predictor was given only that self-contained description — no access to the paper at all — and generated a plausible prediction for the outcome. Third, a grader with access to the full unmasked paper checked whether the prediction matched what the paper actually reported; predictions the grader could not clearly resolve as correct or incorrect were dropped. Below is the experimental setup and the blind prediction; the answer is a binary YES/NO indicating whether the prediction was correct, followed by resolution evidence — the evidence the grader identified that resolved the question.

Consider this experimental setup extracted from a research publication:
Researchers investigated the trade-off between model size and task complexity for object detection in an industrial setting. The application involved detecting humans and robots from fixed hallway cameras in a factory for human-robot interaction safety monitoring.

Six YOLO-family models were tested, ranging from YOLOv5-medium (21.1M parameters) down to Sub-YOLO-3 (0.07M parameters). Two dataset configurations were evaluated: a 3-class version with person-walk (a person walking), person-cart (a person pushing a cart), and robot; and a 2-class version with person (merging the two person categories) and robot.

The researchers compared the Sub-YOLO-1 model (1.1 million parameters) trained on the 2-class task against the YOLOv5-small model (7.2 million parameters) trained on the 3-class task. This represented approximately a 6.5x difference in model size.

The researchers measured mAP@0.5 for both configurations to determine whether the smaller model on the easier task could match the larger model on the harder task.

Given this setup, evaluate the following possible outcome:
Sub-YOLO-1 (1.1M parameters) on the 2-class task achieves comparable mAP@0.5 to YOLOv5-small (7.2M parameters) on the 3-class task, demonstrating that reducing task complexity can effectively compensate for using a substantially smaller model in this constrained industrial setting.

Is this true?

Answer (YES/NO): YES